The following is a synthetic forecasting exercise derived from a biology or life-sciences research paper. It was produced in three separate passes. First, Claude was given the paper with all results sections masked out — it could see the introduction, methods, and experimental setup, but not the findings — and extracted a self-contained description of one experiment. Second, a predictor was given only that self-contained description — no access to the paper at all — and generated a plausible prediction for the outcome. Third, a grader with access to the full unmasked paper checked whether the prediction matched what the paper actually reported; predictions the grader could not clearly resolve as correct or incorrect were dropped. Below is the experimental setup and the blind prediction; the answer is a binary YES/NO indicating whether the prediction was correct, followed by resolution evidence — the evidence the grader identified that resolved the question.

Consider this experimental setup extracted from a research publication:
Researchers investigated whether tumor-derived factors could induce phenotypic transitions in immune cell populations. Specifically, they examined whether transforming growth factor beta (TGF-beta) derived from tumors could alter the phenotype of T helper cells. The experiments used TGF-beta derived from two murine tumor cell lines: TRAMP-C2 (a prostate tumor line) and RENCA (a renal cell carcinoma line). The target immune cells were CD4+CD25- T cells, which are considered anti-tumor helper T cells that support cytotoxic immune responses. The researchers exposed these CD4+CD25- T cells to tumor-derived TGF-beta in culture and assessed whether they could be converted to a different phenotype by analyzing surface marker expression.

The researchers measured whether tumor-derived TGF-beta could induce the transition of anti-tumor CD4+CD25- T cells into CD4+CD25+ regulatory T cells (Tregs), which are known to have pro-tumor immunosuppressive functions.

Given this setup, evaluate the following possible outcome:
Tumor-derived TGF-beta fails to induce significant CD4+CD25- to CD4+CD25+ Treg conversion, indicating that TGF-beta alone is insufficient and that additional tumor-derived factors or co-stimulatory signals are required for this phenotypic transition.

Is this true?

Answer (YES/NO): NO